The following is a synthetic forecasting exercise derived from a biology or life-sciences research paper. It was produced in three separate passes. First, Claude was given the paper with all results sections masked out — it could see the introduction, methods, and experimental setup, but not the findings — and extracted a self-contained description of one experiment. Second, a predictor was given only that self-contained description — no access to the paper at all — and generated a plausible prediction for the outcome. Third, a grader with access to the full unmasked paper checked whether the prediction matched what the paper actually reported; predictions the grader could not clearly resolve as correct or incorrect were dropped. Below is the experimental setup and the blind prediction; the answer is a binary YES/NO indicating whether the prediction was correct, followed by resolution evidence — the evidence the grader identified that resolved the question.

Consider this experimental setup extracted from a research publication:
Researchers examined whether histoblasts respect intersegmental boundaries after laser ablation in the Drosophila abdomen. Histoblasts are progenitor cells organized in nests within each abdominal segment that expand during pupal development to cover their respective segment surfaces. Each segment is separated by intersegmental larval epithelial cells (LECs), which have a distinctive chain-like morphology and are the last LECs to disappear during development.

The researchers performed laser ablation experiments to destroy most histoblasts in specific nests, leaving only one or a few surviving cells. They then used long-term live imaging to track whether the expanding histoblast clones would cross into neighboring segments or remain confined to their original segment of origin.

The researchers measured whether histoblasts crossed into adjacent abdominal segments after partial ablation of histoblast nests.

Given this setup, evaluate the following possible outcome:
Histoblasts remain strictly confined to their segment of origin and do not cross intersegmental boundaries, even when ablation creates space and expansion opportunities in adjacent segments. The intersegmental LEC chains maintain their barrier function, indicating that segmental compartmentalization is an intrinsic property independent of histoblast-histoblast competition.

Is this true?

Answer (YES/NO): YES